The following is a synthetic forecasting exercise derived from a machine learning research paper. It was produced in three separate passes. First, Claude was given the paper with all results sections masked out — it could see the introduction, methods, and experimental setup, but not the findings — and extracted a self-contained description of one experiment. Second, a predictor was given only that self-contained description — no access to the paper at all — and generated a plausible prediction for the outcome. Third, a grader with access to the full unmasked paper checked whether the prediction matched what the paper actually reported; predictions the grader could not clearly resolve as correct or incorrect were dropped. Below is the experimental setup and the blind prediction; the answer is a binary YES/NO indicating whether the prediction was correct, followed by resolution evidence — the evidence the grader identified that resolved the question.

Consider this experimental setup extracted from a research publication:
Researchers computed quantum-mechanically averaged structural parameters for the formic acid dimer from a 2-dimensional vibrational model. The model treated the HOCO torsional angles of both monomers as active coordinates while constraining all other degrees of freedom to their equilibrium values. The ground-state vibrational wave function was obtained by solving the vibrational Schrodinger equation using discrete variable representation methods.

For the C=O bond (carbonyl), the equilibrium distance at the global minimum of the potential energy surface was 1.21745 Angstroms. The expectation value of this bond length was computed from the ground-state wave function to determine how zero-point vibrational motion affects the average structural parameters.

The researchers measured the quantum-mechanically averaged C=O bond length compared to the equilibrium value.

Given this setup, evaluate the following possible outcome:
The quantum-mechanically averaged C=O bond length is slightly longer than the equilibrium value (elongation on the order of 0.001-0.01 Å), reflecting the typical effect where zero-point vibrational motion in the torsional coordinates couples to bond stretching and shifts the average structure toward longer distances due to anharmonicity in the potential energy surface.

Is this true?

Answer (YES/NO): YES